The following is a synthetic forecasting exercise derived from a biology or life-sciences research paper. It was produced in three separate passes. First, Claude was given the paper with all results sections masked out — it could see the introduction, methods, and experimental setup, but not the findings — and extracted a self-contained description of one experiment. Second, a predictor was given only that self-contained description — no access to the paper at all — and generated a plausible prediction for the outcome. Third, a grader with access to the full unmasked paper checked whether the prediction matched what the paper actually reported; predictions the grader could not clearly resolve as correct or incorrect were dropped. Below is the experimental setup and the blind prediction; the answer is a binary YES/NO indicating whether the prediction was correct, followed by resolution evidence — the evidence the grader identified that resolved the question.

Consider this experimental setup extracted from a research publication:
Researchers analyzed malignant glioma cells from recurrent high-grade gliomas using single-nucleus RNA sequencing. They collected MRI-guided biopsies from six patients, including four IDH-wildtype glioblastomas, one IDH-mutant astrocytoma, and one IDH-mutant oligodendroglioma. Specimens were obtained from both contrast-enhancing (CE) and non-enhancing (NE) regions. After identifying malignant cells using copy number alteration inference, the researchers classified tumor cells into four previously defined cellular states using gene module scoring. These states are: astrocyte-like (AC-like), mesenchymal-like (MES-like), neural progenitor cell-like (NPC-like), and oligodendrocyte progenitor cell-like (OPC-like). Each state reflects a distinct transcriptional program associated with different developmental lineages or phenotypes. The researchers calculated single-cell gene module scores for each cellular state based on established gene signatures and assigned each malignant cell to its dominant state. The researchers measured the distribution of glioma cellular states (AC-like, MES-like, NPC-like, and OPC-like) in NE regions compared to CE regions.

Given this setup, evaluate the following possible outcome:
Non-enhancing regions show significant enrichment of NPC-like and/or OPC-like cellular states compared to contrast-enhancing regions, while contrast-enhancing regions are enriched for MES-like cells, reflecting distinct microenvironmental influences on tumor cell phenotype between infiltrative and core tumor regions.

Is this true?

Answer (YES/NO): YES